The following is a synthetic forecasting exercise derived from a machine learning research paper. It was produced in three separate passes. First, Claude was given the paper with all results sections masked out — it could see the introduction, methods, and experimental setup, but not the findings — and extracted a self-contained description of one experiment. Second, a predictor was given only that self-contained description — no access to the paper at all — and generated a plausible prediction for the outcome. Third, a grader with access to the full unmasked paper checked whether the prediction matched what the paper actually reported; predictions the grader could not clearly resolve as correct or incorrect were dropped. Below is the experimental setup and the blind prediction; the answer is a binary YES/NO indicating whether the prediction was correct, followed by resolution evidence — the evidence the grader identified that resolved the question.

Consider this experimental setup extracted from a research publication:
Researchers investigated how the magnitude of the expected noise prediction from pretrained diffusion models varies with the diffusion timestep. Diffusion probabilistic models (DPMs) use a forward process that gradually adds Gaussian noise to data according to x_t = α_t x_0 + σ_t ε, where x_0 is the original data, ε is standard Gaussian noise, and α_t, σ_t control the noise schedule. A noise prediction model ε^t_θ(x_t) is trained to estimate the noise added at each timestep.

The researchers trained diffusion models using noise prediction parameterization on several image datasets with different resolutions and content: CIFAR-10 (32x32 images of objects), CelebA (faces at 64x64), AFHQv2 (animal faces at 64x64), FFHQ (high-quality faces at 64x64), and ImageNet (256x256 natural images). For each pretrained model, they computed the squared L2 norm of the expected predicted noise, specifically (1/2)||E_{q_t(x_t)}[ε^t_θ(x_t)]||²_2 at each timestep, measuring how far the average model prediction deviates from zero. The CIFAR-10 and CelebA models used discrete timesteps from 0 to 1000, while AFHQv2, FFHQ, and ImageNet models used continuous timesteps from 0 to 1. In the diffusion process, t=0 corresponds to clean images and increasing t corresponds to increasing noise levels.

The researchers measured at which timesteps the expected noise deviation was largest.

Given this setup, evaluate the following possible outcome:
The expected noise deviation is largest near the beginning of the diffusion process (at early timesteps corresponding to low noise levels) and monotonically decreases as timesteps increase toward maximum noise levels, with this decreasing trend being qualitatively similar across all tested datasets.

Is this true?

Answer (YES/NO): NO